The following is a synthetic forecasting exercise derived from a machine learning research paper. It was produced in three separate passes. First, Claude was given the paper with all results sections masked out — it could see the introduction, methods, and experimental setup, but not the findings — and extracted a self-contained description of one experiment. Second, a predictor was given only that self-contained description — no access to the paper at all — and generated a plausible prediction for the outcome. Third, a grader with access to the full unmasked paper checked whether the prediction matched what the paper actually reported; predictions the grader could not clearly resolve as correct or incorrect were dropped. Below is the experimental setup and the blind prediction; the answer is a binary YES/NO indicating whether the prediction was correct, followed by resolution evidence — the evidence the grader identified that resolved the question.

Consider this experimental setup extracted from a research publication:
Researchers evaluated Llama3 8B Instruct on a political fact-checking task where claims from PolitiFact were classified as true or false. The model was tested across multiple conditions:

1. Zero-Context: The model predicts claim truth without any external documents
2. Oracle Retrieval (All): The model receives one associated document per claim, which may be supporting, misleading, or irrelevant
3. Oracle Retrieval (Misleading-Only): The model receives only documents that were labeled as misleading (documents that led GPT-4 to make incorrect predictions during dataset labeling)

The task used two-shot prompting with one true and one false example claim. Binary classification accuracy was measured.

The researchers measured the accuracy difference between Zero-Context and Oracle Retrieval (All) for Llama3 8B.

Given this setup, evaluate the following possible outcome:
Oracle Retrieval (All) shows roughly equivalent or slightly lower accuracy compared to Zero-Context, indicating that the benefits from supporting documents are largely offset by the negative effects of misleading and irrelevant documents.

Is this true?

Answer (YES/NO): YES